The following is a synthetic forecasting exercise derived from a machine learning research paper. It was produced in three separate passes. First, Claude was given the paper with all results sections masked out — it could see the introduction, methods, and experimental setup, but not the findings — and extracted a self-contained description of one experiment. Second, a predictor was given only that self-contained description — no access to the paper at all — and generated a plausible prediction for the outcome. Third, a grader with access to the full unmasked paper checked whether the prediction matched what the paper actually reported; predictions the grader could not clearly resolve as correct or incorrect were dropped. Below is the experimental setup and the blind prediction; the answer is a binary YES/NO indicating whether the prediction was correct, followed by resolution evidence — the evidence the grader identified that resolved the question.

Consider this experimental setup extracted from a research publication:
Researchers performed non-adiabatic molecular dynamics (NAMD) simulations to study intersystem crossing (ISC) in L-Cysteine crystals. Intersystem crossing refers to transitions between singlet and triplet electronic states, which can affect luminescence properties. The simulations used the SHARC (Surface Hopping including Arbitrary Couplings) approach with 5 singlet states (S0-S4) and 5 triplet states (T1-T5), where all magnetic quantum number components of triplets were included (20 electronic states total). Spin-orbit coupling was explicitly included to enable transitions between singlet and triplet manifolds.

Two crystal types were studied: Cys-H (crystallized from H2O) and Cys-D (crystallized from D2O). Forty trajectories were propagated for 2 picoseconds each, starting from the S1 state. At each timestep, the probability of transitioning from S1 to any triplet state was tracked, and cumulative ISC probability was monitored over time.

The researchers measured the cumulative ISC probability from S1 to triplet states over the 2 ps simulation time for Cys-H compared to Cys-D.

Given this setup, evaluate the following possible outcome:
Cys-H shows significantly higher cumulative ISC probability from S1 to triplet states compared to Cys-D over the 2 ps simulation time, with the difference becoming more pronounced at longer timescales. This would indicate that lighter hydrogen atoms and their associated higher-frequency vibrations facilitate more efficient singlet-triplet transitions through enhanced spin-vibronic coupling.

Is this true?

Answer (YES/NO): NO